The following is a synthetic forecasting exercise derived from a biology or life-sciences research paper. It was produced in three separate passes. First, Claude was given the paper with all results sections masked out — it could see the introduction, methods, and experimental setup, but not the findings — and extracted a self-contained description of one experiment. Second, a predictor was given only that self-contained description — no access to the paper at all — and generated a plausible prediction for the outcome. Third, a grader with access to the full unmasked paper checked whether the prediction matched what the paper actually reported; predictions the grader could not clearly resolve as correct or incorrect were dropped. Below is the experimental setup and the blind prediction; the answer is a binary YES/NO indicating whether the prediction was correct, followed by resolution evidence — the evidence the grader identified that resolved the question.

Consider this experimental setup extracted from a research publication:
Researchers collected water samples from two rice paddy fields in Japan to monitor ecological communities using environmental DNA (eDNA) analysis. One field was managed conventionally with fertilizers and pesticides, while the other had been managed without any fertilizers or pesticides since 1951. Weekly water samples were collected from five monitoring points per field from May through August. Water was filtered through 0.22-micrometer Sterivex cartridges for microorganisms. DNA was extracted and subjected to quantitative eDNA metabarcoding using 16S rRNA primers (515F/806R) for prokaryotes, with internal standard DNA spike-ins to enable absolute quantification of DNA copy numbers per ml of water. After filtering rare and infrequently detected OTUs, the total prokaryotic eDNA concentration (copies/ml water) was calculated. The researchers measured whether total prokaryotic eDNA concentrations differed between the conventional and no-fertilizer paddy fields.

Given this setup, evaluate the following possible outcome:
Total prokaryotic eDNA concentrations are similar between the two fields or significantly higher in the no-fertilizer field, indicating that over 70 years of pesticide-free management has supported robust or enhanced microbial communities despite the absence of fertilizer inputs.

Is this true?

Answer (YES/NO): NO